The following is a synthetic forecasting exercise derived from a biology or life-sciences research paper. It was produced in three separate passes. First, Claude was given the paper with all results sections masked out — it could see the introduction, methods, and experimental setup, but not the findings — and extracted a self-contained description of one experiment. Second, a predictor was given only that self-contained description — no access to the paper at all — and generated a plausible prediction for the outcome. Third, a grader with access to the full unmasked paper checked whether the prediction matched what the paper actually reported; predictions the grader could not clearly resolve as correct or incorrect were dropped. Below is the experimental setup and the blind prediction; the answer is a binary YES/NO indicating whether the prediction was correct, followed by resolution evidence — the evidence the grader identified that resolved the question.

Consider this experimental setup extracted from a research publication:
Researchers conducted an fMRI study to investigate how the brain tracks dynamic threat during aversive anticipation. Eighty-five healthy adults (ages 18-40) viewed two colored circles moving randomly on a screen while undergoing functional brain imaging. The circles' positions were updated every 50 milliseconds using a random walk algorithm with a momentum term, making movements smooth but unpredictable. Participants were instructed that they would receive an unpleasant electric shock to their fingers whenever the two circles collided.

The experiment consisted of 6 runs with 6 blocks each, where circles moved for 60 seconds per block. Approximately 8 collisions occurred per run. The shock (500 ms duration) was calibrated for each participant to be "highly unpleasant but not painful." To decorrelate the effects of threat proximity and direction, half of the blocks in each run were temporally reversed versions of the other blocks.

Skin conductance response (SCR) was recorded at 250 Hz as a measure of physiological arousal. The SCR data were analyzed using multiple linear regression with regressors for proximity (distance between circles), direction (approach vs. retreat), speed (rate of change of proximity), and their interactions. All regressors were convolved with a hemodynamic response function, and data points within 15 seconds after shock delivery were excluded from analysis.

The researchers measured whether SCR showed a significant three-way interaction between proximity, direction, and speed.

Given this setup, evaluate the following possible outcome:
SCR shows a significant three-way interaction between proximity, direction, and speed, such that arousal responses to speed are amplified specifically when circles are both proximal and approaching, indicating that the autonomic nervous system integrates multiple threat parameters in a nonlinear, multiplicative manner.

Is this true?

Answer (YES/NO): YES